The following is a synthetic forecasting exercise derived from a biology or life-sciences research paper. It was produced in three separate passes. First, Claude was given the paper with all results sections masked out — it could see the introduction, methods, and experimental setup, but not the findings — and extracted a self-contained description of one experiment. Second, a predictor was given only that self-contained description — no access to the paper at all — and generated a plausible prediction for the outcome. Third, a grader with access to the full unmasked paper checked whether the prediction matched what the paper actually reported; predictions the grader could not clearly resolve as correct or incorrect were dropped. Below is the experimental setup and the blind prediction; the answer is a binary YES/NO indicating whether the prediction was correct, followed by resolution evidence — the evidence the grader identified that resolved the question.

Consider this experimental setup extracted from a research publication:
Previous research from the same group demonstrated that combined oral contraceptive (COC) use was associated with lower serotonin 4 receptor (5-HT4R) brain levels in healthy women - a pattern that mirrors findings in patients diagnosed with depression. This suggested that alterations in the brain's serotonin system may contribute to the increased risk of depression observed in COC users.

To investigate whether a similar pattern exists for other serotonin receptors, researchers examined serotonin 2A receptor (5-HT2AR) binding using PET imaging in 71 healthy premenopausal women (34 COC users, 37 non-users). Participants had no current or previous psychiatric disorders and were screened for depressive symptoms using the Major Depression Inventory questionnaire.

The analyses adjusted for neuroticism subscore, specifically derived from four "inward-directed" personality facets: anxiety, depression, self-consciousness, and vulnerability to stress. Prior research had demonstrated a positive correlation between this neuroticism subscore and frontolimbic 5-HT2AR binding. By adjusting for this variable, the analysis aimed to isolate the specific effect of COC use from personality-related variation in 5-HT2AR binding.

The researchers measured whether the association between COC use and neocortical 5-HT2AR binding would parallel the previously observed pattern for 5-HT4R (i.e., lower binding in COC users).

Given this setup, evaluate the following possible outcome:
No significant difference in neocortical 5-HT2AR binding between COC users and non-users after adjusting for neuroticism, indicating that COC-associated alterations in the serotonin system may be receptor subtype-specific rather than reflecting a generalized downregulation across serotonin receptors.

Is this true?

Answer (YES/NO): NO